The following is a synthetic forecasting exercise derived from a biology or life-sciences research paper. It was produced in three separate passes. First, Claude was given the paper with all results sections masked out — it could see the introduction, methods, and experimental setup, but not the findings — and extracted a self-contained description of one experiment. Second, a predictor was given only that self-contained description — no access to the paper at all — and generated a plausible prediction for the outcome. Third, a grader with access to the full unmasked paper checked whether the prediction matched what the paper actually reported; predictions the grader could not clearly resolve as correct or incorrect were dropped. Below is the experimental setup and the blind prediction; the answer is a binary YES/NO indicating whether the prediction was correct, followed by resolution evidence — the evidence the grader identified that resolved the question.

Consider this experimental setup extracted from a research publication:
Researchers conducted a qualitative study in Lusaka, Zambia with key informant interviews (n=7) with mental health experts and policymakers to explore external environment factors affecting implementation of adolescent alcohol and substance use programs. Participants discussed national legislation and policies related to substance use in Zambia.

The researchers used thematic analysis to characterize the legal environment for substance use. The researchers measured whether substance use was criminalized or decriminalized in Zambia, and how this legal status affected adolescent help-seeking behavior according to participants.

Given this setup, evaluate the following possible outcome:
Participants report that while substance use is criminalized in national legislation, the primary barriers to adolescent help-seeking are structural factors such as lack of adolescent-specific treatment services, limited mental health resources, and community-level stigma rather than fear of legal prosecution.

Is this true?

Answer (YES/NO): NO